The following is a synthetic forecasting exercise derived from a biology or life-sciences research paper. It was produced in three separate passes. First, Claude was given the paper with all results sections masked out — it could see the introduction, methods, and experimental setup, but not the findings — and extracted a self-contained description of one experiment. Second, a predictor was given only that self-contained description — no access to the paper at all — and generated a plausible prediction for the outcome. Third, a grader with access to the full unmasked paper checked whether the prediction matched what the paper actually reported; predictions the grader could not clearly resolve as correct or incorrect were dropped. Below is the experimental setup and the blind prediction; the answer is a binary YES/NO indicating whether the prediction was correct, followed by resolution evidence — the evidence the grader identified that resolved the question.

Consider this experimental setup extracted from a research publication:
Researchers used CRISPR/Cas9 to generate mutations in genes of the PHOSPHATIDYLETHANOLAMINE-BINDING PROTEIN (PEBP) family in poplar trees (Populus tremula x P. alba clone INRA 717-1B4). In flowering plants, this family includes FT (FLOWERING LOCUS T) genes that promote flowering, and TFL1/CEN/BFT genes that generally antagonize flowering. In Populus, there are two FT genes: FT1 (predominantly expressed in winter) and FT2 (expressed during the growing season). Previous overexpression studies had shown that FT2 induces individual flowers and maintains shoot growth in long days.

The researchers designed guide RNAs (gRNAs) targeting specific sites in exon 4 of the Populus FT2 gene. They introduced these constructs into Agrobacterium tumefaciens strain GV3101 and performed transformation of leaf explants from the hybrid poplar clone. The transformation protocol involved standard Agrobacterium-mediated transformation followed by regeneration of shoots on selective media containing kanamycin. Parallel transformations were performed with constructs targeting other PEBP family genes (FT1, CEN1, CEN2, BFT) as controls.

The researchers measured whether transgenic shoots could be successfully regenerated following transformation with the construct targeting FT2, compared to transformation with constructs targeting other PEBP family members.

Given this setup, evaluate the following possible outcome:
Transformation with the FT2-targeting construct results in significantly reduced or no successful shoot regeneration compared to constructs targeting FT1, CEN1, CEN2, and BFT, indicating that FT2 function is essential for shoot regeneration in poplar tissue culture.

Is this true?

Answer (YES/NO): YES